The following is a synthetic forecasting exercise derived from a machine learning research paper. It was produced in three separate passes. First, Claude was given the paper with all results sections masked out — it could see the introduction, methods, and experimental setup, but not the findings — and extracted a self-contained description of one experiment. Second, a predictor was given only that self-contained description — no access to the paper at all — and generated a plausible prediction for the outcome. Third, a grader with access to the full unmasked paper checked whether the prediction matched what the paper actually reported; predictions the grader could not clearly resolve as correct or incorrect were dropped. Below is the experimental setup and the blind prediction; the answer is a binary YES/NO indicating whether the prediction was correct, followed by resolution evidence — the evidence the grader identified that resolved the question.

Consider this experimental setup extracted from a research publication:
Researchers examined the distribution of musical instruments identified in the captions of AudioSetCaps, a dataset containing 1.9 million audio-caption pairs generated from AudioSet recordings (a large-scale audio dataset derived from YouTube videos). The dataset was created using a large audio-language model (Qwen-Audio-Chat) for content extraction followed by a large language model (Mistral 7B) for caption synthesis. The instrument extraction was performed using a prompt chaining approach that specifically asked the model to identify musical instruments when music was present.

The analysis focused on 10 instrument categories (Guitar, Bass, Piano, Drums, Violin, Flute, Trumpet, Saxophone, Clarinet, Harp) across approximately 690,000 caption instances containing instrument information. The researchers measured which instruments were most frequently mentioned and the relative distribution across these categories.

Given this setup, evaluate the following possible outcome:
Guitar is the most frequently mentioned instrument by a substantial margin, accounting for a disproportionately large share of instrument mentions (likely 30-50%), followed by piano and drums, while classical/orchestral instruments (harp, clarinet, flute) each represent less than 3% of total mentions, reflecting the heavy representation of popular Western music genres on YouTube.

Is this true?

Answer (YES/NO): NO